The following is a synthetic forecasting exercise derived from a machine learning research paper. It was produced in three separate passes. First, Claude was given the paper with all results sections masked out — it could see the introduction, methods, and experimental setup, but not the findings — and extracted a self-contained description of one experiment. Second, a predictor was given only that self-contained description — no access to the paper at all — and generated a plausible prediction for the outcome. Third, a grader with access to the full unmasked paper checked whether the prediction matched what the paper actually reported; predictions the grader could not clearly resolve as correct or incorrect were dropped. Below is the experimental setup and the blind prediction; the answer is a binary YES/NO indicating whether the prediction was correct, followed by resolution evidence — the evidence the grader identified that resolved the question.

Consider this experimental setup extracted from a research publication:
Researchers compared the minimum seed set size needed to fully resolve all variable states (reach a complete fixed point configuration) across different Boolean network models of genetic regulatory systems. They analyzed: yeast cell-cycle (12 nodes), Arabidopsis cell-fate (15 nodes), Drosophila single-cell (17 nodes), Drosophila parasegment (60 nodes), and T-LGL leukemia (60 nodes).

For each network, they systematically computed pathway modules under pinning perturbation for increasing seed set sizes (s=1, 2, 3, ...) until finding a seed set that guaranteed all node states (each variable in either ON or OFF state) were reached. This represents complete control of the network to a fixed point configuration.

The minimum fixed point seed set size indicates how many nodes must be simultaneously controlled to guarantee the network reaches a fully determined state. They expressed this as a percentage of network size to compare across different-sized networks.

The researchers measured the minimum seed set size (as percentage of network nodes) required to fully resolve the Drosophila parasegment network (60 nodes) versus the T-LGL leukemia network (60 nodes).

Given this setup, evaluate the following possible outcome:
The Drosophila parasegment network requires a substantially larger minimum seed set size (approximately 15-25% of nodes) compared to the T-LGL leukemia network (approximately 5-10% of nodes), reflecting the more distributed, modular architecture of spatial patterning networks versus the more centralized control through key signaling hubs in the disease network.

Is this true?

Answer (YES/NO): NO